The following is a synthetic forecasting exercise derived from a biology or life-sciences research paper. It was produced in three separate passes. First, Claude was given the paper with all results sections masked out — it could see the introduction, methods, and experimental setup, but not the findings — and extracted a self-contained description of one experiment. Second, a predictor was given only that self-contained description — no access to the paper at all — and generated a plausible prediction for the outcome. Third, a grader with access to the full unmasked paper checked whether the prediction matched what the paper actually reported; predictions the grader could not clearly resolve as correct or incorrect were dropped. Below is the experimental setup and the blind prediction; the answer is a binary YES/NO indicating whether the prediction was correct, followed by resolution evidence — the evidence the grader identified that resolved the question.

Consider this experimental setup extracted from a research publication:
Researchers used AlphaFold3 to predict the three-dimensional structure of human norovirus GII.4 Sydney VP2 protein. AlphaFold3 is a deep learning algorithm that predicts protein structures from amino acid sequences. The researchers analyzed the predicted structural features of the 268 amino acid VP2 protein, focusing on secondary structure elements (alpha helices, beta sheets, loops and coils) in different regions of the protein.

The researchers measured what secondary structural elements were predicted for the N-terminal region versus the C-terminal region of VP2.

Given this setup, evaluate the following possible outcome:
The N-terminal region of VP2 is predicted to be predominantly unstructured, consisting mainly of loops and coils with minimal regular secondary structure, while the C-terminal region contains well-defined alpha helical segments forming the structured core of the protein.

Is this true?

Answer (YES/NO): NO